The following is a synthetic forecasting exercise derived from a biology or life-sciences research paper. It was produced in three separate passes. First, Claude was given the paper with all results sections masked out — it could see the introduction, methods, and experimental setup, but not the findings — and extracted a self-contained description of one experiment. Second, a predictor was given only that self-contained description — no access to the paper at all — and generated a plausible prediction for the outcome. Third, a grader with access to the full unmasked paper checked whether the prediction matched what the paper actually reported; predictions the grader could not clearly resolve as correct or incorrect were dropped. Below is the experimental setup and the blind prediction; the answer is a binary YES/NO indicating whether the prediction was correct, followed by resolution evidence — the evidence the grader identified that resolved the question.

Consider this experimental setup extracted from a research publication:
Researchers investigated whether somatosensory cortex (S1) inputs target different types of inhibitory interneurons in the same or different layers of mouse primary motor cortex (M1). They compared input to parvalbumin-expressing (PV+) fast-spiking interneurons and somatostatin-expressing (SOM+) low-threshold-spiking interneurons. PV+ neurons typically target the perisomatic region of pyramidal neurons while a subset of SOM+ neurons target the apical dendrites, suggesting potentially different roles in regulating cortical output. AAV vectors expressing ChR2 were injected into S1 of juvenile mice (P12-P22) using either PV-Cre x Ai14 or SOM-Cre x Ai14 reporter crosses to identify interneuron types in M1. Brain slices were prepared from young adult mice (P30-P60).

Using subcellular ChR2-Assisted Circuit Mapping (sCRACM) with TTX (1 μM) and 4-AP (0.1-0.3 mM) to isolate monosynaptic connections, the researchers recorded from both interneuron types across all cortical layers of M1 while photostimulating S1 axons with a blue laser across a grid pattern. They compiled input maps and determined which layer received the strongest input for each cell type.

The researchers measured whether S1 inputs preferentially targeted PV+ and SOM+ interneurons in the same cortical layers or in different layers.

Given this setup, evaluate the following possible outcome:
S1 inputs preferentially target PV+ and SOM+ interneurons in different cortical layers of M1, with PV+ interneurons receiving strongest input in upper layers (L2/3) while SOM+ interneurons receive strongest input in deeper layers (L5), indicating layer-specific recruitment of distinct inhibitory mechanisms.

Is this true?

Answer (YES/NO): YES